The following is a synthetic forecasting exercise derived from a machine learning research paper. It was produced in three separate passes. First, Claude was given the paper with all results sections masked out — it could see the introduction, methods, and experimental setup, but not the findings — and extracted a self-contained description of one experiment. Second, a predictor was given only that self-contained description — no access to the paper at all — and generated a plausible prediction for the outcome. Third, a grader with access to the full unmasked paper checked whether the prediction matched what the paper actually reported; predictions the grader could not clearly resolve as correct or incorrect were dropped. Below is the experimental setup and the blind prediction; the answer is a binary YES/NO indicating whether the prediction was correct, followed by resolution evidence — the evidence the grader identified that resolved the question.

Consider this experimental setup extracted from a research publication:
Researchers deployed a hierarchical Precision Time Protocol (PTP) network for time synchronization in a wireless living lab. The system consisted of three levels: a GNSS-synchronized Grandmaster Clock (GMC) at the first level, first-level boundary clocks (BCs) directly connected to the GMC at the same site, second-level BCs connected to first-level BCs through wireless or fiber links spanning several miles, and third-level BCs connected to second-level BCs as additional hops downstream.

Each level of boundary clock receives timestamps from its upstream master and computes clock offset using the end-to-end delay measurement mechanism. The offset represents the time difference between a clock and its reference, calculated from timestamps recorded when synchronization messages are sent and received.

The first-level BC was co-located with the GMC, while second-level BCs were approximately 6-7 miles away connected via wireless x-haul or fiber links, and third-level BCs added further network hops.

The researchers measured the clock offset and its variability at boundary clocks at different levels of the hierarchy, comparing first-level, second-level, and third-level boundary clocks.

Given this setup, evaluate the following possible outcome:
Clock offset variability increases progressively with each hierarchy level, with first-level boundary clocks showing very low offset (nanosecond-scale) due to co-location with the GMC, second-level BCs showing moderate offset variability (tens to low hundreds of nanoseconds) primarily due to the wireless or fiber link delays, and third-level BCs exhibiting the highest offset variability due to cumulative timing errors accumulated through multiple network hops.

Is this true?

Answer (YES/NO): NO